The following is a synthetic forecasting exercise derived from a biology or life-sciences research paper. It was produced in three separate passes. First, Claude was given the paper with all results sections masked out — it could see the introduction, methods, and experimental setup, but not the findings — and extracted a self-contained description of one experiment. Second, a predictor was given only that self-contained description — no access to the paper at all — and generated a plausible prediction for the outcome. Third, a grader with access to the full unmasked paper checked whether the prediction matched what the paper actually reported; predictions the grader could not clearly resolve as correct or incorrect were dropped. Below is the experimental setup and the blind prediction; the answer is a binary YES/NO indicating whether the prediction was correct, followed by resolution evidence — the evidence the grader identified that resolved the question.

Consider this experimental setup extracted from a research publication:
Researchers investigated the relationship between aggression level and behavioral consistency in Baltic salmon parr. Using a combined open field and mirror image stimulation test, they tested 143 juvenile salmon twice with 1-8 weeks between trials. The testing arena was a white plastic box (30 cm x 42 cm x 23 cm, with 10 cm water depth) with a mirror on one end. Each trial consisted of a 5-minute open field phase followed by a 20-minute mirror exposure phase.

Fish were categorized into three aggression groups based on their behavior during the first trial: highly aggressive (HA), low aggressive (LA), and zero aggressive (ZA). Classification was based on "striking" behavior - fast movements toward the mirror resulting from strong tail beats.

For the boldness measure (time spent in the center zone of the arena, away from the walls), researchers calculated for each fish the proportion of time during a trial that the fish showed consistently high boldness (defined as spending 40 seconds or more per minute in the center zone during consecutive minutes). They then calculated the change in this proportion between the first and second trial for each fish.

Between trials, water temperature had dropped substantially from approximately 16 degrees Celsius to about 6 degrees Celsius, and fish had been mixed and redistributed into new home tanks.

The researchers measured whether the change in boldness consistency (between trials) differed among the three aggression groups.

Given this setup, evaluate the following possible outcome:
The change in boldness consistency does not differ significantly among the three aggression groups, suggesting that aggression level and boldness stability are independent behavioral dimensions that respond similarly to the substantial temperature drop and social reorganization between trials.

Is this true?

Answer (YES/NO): NO